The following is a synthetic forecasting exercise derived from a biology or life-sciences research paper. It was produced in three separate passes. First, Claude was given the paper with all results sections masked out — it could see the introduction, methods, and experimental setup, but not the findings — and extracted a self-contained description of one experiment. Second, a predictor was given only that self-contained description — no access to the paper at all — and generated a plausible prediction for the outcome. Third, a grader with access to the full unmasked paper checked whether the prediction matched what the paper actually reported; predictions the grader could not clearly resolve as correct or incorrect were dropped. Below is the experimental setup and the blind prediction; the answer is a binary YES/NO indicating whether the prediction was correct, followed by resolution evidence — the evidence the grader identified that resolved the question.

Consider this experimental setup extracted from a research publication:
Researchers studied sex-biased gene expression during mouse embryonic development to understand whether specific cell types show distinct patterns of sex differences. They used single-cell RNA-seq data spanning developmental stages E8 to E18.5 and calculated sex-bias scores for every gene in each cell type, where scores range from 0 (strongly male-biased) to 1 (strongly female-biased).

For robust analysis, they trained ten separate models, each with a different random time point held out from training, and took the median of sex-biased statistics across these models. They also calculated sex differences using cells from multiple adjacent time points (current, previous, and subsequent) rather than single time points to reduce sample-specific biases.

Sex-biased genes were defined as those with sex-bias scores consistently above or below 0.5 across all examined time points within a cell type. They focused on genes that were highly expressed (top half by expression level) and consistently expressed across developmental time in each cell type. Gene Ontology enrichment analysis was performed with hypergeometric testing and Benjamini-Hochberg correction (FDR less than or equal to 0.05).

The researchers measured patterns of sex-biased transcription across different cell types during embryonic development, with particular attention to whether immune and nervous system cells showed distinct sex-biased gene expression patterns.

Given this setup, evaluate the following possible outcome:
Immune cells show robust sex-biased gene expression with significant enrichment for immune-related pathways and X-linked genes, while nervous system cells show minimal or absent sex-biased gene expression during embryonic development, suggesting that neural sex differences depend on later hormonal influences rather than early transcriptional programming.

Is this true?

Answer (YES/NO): NO